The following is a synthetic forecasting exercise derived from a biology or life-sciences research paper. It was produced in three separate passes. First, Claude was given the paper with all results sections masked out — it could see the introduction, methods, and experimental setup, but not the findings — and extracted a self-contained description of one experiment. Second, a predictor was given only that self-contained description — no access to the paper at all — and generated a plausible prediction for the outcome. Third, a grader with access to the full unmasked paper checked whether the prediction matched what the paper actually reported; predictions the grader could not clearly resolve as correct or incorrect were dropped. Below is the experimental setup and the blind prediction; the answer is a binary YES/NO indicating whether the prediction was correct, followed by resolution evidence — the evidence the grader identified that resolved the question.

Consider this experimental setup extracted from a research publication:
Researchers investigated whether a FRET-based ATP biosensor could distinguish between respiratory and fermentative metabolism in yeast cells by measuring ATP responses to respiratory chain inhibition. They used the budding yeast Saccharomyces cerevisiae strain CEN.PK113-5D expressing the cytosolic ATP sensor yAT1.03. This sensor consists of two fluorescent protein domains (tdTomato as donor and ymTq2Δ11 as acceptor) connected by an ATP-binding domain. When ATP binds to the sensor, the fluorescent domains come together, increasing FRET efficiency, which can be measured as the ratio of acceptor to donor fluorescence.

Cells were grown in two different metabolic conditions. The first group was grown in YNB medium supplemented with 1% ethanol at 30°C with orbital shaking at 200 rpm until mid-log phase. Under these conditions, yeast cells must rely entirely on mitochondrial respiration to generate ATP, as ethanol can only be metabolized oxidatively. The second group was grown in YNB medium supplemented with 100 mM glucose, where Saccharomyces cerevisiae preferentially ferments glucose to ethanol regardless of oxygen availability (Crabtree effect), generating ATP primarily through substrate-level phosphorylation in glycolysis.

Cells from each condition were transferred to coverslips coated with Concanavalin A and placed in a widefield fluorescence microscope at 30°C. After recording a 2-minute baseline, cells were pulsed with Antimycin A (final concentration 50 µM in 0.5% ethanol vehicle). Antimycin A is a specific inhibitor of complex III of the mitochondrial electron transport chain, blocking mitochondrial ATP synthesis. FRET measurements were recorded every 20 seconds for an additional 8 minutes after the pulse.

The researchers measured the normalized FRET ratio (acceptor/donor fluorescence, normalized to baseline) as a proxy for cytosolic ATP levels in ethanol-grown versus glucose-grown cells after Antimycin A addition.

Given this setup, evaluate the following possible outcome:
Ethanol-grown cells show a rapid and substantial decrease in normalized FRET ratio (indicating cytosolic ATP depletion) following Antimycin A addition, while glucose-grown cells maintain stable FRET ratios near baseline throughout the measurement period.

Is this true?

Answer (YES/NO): YES